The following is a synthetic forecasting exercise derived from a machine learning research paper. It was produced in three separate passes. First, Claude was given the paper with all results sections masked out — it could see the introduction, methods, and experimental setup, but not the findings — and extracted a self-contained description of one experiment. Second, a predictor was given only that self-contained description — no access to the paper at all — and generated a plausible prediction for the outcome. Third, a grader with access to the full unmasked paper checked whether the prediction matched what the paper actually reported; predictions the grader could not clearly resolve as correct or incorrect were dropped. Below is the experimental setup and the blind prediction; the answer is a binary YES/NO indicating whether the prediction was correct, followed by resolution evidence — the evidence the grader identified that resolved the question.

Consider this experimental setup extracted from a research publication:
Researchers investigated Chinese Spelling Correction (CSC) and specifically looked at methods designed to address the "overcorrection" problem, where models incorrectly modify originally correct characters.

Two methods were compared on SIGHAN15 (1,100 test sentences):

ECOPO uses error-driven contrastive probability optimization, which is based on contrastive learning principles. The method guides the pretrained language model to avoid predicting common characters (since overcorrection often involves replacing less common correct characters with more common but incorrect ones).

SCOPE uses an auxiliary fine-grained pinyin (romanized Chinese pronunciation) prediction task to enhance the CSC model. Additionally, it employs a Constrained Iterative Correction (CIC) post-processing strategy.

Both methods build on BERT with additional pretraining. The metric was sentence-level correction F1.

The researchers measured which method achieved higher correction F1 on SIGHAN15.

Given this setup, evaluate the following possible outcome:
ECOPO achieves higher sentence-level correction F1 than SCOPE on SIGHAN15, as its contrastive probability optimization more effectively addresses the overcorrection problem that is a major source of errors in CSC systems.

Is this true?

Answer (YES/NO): NO